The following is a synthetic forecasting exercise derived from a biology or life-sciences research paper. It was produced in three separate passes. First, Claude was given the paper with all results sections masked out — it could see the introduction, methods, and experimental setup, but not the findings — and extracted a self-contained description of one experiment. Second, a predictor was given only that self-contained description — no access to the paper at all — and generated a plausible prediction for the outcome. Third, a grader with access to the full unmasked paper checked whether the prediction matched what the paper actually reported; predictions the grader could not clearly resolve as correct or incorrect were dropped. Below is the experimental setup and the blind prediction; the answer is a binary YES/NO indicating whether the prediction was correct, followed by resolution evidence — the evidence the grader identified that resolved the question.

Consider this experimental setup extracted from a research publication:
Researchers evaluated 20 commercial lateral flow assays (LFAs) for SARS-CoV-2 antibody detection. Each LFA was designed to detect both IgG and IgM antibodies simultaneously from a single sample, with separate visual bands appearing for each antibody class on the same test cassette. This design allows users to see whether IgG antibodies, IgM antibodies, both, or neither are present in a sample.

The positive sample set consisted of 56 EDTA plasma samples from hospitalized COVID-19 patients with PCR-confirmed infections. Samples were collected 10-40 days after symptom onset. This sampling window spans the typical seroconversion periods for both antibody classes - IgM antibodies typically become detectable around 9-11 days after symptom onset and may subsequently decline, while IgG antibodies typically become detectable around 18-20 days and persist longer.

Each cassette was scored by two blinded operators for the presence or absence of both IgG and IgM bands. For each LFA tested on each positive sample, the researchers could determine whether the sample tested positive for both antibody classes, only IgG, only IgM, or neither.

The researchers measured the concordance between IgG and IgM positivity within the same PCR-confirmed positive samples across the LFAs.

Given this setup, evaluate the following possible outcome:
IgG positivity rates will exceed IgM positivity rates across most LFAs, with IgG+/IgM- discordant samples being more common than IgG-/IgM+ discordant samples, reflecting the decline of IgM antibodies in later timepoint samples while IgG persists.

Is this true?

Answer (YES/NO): YES